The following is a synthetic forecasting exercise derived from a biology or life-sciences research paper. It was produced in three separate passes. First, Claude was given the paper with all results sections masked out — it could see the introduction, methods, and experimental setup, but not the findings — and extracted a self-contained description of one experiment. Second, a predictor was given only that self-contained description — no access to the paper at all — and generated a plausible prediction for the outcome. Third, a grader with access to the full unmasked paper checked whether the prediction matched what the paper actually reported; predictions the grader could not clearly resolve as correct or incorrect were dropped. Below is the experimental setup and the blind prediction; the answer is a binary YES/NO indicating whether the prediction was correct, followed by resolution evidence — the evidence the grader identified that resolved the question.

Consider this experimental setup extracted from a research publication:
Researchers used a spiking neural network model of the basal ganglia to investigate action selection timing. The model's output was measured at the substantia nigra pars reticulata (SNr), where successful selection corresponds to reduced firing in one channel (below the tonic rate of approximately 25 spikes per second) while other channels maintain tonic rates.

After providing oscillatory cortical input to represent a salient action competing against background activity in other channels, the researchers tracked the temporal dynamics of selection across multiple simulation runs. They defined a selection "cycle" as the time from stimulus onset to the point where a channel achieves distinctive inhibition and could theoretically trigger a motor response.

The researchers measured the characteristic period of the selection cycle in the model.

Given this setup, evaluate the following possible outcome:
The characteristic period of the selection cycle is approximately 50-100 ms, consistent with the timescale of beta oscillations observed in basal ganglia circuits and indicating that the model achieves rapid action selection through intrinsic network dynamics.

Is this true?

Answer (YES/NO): NO